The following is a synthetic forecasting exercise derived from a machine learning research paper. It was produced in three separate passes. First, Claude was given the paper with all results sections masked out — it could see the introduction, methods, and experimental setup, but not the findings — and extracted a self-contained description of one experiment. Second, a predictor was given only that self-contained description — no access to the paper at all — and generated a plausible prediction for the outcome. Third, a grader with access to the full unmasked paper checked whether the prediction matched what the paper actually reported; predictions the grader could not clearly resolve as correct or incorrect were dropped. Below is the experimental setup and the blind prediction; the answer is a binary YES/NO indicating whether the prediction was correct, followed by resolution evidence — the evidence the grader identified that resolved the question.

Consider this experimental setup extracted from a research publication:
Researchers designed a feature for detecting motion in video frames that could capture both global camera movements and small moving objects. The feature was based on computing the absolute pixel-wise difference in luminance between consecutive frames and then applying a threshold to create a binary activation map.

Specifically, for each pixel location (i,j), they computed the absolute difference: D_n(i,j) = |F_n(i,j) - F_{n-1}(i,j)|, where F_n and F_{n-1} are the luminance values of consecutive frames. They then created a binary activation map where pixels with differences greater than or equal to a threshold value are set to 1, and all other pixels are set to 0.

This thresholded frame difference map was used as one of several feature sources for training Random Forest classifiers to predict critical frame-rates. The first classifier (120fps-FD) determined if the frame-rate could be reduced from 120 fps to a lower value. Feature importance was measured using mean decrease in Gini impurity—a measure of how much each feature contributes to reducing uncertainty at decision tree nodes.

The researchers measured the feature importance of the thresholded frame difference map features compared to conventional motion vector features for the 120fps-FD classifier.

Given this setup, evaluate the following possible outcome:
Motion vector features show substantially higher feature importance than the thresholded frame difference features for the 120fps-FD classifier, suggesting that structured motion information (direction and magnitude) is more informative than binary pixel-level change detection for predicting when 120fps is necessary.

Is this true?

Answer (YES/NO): NO